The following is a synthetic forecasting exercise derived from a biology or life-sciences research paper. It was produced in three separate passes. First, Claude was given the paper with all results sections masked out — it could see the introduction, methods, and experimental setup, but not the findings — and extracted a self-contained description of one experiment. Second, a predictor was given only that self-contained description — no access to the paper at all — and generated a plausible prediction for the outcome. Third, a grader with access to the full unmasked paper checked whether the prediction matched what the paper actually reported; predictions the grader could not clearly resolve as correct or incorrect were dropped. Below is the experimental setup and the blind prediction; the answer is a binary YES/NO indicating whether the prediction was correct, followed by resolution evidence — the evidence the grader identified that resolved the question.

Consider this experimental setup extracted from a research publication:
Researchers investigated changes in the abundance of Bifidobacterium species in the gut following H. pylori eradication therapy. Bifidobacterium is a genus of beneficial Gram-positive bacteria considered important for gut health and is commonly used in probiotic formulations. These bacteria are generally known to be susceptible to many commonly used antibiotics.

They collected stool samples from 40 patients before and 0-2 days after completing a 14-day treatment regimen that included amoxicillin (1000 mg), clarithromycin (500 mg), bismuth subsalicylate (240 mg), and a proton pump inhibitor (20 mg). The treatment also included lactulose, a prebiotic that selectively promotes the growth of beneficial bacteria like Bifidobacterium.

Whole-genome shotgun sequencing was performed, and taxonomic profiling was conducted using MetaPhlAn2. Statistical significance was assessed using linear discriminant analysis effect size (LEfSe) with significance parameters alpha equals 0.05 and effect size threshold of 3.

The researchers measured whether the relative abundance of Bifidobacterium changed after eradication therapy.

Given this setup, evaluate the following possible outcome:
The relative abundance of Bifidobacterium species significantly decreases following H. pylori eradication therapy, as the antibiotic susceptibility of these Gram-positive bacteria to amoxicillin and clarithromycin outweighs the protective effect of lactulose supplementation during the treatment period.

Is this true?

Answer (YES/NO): YES